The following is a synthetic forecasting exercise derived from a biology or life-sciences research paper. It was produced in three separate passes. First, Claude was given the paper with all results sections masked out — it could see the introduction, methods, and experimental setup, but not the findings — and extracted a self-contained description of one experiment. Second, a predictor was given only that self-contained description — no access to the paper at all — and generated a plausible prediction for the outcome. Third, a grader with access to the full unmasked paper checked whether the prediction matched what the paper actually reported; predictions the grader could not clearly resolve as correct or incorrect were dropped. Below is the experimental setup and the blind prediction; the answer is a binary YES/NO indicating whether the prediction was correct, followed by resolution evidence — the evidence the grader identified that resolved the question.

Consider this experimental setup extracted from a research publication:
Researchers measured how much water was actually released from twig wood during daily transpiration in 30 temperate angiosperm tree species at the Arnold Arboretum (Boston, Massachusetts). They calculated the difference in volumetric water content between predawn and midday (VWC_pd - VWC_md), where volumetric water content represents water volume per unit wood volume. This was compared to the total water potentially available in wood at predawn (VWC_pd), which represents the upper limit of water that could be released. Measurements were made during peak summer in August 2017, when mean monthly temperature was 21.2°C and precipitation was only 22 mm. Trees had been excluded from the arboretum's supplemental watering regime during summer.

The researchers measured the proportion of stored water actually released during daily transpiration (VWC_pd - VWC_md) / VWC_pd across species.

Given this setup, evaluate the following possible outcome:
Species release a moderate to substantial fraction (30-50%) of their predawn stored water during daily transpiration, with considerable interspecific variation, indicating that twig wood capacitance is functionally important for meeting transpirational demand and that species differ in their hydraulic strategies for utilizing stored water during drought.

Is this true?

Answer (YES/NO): NO